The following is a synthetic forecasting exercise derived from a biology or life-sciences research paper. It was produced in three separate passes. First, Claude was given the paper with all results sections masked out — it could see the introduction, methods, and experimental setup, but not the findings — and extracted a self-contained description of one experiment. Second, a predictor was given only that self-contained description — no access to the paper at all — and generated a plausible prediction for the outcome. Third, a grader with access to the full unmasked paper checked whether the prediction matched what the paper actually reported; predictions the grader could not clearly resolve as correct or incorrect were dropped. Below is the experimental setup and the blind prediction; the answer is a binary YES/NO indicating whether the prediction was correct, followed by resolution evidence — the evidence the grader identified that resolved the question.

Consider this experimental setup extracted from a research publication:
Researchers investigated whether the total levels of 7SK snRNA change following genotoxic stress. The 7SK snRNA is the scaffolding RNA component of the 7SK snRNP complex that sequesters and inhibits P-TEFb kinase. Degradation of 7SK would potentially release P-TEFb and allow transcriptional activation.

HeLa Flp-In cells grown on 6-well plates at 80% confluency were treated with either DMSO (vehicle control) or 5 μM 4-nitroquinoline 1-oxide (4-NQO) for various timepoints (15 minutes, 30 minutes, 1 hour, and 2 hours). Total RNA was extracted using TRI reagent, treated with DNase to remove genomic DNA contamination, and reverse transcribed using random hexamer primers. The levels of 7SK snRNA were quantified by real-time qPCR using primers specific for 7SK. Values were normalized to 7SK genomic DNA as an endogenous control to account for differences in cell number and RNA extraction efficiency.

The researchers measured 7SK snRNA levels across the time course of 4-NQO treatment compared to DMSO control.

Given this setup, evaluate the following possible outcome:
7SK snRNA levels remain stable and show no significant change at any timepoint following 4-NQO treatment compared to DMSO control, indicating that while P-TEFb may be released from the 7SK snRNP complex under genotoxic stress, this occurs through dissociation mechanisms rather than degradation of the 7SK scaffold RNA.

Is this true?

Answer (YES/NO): YES